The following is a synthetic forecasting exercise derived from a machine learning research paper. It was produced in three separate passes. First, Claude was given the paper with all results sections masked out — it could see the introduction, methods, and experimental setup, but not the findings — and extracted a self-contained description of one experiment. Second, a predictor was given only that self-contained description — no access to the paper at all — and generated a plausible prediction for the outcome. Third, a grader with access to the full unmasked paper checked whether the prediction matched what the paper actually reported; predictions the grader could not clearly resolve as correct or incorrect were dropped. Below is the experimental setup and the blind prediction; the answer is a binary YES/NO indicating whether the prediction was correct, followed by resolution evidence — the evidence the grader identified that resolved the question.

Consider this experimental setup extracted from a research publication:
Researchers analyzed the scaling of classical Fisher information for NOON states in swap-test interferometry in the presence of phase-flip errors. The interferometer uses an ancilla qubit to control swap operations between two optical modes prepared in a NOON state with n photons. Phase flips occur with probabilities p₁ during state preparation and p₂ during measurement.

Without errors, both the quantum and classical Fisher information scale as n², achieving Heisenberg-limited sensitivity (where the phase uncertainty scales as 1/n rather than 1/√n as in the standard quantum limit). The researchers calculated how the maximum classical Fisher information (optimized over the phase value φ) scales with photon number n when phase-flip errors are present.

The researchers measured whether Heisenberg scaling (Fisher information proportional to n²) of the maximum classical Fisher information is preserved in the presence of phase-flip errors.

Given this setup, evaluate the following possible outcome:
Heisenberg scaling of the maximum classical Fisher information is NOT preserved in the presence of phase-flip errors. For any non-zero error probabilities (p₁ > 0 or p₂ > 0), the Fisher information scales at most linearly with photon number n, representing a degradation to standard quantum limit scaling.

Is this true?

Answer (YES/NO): NO